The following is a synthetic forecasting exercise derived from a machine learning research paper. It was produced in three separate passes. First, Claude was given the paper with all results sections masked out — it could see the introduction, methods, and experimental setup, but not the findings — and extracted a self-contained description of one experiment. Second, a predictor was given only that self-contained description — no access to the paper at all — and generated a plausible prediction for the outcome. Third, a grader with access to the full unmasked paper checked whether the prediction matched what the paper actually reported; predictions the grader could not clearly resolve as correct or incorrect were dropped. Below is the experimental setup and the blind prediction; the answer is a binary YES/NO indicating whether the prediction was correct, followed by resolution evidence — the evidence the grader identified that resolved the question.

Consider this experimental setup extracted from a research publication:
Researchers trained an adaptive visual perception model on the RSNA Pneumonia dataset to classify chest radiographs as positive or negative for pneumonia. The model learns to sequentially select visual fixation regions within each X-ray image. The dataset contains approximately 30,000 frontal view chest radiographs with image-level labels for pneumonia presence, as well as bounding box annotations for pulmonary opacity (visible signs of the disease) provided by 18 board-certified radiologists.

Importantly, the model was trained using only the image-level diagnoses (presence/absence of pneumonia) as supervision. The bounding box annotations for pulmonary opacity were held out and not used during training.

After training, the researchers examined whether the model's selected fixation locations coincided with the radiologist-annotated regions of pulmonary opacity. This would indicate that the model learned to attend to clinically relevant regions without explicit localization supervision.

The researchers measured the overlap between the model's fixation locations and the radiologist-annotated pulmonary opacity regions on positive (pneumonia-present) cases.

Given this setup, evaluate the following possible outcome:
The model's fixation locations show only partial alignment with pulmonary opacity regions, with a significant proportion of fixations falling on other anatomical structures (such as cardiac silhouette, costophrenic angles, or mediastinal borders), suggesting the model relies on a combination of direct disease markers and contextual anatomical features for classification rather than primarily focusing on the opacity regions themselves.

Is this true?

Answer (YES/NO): NO